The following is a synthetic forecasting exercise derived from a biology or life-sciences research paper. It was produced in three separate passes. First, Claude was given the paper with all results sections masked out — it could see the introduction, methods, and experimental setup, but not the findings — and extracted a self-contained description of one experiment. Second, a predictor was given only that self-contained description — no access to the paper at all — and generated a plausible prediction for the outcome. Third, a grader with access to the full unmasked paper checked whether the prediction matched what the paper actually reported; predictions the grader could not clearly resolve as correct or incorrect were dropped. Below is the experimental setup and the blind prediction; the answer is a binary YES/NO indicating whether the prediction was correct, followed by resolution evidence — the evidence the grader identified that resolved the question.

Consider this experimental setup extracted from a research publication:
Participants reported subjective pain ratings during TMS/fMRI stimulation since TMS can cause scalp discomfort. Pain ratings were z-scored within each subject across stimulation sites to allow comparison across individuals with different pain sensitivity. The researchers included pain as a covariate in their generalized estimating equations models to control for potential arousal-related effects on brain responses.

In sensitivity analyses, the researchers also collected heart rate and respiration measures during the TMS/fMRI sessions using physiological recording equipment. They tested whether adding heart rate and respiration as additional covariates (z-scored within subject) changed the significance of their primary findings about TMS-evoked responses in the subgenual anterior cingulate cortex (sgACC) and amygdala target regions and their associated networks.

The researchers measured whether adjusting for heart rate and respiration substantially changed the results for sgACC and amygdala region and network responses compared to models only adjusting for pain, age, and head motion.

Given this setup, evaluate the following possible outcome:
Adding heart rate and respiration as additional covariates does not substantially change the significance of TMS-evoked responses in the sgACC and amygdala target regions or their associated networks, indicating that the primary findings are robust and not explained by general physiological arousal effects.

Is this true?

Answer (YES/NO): NO